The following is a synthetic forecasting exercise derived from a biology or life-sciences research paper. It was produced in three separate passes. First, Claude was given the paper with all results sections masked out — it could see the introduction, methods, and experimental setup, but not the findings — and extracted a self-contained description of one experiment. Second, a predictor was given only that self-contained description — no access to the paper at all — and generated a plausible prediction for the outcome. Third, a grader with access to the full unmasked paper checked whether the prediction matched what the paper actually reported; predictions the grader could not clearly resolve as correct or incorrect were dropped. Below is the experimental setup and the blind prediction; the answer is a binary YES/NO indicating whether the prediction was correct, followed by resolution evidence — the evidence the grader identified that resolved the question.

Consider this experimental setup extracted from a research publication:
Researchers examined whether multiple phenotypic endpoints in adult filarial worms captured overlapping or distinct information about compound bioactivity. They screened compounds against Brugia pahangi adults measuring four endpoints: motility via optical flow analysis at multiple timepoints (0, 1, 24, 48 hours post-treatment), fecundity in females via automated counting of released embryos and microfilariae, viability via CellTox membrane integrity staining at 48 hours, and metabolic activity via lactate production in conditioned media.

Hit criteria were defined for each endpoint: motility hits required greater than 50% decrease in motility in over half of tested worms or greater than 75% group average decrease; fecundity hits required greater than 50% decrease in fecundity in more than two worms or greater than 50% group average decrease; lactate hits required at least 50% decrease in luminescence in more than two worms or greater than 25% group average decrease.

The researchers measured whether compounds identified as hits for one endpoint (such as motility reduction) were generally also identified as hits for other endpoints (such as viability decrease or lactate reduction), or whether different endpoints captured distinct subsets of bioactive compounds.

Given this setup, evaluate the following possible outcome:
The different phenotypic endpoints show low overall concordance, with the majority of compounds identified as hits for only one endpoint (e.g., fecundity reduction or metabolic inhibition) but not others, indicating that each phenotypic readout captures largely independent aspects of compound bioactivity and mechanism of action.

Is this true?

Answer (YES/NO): NO